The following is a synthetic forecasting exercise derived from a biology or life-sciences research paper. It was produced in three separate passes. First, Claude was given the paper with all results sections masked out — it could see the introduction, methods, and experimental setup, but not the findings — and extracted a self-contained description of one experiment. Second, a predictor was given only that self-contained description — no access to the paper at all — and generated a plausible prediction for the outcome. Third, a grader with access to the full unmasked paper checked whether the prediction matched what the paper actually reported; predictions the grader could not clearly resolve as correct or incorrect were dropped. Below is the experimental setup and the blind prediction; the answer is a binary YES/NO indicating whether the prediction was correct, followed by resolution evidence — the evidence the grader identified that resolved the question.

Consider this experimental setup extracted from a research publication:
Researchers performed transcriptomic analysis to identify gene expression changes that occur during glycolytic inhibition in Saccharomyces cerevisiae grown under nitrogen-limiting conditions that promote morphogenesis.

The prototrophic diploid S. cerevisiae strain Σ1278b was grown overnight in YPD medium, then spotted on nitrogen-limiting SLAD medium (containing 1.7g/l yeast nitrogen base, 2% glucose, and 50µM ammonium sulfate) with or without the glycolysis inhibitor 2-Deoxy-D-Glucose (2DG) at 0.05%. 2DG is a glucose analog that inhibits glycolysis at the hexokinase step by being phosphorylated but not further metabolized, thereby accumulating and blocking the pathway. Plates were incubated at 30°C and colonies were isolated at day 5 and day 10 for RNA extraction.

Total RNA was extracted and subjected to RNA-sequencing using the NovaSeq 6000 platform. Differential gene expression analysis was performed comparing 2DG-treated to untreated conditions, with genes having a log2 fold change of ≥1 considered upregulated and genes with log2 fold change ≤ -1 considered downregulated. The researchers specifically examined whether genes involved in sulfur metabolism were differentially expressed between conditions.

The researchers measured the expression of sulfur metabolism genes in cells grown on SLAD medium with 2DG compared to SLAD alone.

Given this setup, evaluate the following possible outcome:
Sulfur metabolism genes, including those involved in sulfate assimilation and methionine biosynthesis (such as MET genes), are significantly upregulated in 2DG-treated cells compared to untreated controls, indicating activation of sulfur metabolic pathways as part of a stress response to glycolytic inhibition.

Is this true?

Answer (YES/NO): NO